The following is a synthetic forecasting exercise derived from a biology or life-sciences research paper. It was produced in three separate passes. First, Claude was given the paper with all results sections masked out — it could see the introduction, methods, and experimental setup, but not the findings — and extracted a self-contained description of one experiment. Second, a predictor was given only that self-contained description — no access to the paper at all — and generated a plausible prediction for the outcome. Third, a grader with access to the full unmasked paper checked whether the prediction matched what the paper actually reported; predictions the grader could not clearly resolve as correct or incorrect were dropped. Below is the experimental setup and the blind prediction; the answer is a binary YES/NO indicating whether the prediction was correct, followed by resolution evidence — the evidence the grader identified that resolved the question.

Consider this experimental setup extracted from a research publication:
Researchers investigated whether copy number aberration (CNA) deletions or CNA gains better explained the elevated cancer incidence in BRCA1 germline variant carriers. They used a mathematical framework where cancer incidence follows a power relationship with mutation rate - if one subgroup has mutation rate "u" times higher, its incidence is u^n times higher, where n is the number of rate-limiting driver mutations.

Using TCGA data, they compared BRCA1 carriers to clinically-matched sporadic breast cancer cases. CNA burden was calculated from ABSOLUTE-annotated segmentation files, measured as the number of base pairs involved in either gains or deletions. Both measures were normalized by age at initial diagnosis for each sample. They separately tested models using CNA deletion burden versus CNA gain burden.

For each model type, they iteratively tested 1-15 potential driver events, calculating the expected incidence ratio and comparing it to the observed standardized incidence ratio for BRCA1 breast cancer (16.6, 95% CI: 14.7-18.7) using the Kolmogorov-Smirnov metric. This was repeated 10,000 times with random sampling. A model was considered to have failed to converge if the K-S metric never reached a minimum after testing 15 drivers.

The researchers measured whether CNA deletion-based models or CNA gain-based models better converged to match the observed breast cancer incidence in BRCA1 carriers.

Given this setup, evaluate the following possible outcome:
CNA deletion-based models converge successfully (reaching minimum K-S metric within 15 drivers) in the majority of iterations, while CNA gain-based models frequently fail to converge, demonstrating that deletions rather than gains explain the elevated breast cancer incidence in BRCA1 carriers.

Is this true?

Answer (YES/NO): NO